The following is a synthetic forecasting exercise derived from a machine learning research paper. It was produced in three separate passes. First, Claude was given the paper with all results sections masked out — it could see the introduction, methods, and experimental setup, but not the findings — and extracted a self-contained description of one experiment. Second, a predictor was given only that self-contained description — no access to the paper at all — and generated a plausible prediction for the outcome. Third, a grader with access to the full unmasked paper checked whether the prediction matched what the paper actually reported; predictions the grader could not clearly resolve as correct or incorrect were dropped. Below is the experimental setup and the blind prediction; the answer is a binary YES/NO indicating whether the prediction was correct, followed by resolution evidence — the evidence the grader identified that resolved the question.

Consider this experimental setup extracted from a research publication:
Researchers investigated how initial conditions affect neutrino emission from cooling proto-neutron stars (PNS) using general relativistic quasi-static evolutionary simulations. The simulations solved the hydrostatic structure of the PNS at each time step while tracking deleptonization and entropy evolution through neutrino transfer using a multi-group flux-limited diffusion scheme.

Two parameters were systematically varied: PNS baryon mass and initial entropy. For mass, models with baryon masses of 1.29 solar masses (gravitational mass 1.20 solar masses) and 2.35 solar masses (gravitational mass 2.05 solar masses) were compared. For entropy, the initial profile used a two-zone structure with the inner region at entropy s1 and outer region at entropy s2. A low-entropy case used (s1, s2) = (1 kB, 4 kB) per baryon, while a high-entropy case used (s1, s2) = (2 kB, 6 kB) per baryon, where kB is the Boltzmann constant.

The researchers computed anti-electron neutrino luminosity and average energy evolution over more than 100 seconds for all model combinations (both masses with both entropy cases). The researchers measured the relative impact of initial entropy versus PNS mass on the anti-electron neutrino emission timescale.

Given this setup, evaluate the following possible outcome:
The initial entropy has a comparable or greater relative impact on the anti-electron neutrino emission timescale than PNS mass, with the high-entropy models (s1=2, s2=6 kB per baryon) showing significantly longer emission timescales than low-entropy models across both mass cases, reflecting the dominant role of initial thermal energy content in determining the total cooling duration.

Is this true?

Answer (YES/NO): NO